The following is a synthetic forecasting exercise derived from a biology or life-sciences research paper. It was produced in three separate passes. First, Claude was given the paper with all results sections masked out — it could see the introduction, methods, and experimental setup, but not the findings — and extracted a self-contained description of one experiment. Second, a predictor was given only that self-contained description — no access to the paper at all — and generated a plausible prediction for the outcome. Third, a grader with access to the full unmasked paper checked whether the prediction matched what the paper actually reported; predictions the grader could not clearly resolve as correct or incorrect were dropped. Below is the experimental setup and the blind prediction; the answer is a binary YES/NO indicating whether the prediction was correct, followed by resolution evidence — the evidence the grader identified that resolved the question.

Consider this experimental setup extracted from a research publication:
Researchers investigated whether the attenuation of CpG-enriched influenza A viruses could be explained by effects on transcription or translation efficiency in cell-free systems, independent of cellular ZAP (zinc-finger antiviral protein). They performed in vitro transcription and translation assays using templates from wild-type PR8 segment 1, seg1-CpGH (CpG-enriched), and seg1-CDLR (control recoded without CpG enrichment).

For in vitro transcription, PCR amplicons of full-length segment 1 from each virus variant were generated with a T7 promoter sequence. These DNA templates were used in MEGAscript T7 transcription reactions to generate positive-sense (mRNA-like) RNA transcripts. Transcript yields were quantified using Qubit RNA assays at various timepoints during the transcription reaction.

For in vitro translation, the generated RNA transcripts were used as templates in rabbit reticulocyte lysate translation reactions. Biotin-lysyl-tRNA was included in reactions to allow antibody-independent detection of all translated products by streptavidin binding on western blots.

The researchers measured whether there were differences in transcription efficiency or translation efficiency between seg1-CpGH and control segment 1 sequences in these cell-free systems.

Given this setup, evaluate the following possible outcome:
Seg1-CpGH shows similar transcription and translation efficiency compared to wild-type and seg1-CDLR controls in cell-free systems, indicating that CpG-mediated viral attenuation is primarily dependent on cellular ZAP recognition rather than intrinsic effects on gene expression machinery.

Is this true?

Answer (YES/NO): YES